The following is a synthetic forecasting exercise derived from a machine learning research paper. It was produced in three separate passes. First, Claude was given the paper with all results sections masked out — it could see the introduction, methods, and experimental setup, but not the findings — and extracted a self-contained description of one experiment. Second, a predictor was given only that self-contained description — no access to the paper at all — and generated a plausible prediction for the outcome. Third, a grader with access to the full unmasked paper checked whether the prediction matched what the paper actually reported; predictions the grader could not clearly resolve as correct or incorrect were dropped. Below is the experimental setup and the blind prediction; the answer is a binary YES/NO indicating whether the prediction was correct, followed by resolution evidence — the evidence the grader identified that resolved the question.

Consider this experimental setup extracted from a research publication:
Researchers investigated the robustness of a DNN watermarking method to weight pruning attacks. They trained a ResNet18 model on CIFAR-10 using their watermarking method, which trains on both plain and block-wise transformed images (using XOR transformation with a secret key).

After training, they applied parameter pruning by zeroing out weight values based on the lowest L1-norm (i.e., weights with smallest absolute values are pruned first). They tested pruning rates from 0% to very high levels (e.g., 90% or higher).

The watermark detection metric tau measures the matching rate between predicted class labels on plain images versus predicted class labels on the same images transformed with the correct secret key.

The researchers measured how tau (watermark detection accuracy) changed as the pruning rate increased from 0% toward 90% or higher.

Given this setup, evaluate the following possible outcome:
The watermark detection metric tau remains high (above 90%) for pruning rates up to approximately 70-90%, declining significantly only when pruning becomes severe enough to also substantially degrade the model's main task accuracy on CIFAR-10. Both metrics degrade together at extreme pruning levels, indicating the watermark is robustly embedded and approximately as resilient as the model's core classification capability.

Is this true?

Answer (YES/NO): NO